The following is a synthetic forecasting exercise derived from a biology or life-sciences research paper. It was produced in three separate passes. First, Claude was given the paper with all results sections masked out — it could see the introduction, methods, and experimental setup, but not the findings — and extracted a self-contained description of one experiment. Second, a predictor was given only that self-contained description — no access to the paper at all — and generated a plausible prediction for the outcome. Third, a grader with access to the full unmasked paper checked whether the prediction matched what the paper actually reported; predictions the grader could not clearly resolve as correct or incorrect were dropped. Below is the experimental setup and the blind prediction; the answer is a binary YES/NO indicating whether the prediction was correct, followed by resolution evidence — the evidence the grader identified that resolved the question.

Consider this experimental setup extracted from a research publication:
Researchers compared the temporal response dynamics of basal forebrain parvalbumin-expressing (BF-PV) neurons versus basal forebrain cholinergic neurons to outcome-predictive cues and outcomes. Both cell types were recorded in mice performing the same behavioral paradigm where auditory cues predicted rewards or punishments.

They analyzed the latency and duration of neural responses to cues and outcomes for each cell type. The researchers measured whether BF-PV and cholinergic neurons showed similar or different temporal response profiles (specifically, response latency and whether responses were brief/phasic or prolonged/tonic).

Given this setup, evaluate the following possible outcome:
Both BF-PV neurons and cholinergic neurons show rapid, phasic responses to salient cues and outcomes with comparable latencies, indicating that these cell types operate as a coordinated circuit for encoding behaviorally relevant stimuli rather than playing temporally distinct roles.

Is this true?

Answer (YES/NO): NO